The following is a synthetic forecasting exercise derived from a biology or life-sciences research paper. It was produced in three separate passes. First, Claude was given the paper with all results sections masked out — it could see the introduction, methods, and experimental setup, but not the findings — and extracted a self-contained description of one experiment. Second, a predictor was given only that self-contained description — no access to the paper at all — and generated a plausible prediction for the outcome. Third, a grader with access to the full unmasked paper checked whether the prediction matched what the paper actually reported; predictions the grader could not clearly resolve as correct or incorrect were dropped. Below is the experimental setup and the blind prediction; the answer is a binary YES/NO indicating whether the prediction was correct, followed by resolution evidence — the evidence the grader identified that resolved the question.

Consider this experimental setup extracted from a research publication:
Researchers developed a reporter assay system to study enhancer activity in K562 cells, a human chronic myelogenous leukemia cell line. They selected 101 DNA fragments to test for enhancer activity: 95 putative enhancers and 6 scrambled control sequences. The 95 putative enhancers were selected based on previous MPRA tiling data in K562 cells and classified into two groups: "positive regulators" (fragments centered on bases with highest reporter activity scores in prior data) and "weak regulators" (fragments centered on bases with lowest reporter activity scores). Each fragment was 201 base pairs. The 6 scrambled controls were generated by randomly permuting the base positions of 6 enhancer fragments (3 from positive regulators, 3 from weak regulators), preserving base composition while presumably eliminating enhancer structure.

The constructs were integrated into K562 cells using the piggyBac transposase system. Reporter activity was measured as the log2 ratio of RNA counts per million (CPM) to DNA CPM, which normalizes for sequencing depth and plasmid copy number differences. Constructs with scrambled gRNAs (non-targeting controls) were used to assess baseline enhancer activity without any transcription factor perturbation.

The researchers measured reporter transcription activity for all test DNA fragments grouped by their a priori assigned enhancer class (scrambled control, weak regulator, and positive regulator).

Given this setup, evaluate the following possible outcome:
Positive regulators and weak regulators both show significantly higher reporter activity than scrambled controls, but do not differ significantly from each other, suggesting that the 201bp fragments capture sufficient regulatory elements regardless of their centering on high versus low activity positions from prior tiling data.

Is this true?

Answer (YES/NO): NO